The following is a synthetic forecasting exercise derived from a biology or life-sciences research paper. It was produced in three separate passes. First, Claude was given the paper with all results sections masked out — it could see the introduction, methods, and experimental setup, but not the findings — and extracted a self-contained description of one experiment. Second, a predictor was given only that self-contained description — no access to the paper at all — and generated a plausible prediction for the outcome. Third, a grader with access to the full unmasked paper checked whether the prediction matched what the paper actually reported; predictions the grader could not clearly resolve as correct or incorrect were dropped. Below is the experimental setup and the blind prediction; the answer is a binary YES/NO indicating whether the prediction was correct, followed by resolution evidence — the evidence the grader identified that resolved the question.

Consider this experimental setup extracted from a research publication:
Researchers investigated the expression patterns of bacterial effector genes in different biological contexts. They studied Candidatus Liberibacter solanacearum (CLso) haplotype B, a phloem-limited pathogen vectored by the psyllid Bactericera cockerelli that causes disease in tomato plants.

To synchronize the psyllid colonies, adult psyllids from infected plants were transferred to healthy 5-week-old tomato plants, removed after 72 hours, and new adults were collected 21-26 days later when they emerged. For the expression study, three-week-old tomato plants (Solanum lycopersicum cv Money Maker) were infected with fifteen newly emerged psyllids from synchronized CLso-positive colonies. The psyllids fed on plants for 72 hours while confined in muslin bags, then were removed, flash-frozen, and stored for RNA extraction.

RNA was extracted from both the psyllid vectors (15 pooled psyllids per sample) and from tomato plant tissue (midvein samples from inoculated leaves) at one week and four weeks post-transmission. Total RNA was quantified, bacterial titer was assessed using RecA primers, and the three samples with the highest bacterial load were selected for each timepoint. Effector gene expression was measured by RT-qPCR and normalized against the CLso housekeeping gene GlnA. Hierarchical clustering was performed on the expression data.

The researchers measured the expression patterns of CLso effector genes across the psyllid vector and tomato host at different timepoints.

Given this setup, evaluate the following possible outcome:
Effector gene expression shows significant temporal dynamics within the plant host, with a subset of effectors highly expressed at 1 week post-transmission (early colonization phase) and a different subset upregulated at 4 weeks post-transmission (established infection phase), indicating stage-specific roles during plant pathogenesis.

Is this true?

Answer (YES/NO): NO